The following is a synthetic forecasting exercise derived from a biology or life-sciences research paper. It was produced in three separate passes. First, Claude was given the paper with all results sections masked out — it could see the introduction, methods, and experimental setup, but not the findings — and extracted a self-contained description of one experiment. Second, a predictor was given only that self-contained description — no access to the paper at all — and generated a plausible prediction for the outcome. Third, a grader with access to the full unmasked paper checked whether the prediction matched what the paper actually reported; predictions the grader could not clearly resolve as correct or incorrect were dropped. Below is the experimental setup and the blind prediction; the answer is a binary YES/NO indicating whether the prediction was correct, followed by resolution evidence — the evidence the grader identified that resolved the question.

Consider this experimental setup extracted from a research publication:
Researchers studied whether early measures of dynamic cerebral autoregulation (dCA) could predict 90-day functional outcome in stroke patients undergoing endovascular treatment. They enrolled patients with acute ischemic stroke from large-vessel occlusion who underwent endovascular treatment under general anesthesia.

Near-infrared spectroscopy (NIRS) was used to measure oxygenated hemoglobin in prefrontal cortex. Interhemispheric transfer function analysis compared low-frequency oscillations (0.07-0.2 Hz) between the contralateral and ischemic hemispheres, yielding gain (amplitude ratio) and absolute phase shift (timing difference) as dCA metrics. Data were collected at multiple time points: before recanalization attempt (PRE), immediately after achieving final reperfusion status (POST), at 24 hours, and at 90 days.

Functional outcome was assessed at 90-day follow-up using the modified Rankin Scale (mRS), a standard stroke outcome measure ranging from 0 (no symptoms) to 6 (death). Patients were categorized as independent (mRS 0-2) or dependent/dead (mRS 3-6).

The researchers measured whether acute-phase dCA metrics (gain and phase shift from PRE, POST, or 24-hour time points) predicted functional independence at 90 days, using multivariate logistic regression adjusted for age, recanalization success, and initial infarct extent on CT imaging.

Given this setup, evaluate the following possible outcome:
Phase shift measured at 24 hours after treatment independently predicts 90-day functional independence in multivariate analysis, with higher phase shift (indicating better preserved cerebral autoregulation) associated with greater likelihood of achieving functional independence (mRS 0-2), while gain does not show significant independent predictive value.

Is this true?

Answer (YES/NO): NO